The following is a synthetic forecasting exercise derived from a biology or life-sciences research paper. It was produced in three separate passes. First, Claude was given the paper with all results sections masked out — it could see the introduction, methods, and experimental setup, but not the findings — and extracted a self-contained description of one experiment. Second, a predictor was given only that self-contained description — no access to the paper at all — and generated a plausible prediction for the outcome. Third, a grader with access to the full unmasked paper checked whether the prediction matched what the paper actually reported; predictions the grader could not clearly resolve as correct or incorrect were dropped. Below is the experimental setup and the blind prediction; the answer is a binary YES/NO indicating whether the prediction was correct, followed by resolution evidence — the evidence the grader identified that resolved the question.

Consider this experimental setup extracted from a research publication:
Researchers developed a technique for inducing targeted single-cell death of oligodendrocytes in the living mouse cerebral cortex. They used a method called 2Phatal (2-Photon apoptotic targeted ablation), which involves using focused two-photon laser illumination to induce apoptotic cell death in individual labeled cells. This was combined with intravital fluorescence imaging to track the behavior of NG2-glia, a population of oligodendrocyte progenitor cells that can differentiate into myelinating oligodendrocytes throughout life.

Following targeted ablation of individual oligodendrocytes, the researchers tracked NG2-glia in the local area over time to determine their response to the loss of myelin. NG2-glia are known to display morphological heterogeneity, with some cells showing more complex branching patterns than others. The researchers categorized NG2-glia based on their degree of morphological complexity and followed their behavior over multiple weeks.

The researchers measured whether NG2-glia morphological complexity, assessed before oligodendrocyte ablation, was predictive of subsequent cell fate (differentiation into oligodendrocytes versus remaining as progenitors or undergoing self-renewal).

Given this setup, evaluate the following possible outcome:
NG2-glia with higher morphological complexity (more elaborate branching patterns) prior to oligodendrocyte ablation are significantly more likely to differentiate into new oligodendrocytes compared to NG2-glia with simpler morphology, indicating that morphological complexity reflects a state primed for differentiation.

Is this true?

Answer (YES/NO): YES